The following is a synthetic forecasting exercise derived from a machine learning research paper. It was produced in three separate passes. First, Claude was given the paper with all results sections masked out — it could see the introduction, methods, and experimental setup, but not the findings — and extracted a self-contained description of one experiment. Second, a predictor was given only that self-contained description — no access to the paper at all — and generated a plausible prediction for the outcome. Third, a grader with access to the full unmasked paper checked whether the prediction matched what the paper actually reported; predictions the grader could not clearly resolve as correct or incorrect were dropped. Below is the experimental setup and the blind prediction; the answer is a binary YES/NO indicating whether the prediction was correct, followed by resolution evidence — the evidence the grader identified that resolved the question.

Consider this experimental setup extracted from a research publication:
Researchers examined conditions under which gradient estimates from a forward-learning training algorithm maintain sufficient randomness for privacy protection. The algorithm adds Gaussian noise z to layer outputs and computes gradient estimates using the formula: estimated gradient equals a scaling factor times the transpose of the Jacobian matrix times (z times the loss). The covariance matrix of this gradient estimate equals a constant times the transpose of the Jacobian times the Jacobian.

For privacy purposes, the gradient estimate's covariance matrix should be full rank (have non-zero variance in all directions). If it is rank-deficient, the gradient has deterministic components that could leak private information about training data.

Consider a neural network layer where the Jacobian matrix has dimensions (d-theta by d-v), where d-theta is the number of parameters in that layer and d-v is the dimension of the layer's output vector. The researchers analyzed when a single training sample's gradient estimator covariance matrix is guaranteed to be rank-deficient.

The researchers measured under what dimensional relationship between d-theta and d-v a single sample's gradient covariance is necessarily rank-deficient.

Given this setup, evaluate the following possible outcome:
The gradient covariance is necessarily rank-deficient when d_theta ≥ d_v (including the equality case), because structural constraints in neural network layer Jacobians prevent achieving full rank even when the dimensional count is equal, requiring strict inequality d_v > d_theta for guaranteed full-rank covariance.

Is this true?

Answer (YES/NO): NO